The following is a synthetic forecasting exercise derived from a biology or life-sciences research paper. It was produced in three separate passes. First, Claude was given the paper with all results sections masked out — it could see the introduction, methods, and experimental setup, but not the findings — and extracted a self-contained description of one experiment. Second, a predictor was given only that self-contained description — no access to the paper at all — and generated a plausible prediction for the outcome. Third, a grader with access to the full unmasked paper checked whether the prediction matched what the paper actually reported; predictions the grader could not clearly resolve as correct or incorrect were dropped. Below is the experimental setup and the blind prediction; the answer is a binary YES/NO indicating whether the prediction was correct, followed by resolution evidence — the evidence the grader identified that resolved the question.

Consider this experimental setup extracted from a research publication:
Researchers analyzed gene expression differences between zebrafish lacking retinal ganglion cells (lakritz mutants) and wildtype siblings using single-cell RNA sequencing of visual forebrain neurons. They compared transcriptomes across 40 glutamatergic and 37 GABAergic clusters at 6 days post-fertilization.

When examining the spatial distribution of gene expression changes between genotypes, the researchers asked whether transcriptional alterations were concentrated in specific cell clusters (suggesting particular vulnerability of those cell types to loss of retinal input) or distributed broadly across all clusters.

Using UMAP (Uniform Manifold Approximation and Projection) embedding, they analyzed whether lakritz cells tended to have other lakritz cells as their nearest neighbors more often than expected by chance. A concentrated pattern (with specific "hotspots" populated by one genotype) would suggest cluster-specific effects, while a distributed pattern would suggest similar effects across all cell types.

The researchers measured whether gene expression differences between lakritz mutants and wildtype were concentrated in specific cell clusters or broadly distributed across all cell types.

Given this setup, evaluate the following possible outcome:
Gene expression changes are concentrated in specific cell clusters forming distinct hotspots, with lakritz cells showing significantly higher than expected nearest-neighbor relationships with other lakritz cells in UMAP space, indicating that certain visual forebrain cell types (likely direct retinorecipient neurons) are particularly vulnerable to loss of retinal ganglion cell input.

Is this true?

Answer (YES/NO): NO